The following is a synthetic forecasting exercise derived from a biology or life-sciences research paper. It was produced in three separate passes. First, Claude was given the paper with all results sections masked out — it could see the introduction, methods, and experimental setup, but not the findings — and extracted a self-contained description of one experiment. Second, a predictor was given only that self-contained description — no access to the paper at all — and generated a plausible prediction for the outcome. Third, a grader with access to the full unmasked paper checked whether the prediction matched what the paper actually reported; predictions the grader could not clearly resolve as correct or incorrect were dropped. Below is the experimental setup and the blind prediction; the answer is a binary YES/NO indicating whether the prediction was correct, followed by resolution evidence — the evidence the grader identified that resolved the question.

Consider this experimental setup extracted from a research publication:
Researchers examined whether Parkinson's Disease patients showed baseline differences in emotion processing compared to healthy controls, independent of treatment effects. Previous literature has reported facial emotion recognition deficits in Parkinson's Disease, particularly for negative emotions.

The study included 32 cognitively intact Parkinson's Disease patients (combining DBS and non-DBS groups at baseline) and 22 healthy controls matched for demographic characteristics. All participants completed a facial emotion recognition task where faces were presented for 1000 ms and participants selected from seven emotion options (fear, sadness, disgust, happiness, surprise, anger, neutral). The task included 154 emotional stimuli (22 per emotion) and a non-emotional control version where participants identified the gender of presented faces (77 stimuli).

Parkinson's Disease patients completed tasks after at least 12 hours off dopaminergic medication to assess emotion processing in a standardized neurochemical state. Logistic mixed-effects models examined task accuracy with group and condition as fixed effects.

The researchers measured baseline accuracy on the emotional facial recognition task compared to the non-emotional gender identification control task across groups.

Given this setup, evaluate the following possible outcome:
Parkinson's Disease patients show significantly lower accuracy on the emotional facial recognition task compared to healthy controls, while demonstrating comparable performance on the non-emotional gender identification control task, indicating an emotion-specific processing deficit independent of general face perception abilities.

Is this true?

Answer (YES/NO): NO